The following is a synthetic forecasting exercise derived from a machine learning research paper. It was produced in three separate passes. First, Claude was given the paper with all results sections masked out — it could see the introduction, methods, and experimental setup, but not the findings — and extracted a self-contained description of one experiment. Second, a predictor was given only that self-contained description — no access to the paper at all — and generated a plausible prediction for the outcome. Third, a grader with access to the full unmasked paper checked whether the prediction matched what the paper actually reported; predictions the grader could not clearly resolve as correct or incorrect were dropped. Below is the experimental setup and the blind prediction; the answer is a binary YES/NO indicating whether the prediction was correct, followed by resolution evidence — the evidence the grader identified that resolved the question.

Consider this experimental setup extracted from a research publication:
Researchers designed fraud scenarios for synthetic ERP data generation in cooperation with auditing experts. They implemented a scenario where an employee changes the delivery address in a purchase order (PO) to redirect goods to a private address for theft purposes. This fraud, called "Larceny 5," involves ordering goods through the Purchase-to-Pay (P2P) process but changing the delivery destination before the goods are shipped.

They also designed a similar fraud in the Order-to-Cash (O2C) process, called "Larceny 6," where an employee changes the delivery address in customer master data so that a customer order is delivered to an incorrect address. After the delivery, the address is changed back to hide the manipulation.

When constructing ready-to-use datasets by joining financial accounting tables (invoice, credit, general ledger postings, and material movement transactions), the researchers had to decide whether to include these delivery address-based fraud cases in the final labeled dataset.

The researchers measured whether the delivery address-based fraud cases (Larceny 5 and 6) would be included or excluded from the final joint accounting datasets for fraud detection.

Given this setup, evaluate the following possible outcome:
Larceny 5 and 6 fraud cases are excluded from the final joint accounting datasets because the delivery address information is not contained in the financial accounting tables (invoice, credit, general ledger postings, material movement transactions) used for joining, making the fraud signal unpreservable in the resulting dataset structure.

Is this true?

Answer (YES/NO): YES